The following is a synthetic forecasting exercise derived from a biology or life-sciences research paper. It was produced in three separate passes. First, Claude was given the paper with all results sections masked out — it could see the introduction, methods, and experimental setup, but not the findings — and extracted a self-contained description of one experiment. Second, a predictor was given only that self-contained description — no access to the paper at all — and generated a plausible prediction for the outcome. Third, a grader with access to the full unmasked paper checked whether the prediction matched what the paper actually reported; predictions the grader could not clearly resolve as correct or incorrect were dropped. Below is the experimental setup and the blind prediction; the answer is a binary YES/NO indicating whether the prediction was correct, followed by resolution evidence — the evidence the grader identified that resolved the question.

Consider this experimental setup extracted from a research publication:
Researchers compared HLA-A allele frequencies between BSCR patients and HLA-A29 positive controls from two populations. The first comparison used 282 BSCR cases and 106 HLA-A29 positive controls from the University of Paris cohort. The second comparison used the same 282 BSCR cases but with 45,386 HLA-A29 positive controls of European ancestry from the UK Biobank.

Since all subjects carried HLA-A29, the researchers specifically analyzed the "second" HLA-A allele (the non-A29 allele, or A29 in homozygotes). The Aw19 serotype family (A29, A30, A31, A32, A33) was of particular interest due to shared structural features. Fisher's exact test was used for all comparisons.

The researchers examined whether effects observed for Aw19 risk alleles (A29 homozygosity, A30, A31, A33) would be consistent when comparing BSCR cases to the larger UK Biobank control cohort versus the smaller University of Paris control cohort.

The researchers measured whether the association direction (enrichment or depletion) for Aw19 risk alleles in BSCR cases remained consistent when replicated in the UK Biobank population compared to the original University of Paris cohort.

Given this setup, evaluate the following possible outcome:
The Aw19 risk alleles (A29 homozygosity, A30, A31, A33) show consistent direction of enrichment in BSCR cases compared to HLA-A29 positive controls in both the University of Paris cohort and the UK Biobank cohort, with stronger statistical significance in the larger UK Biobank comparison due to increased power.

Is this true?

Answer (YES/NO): YES